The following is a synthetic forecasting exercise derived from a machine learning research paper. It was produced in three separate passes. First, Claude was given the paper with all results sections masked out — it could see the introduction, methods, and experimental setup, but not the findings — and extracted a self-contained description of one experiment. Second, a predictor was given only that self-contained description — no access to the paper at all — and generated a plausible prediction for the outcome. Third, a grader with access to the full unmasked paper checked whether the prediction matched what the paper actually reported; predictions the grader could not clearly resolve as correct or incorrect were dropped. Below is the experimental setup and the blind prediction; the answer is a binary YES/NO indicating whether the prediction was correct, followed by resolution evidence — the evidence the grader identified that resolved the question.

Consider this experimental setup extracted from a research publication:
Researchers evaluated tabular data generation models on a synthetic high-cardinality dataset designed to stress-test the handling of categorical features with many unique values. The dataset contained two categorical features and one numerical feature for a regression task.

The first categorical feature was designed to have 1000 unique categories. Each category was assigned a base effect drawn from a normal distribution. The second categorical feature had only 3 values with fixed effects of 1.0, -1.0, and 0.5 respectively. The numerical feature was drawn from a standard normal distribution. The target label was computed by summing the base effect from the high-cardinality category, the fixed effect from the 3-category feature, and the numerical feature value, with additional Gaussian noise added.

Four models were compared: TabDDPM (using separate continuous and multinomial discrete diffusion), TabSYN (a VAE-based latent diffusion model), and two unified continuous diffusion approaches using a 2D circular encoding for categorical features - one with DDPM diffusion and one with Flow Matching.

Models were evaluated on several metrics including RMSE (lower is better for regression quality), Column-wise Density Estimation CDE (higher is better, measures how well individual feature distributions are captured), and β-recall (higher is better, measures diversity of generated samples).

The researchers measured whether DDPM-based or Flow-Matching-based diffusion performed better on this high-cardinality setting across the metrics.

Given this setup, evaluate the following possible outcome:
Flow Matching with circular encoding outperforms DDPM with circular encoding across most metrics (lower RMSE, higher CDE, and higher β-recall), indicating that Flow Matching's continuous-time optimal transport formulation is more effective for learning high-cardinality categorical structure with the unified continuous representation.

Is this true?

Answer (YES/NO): NO